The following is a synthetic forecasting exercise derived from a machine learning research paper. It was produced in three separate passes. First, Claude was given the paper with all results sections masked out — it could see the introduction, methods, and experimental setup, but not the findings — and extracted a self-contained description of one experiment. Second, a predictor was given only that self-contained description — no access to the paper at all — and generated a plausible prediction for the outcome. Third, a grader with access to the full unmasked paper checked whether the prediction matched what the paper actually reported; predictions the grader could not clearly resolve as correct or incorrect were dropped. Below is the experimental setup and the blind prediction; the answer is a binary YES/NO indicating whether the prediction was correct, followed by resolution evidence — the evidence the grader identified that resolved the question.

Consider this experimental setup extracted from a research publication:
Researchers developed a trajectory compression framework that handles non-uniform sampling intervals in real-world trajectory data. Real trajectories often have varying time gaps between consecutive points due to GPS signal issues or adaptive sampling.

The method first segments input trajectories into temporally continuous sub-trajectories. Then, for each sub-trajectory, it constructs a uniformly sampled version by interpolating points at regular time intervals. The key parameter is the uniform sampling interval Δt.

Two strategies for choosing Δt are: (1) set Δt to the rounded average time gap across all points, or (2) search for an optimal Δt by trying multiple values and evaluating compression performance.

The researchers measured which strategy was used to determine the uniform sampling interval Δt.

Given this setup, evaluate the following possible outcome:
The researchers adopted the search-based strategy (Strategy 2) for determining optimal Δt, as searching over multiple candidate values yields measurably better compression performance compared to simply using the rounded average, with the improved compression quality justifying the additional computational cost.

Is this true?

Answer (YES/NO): NO